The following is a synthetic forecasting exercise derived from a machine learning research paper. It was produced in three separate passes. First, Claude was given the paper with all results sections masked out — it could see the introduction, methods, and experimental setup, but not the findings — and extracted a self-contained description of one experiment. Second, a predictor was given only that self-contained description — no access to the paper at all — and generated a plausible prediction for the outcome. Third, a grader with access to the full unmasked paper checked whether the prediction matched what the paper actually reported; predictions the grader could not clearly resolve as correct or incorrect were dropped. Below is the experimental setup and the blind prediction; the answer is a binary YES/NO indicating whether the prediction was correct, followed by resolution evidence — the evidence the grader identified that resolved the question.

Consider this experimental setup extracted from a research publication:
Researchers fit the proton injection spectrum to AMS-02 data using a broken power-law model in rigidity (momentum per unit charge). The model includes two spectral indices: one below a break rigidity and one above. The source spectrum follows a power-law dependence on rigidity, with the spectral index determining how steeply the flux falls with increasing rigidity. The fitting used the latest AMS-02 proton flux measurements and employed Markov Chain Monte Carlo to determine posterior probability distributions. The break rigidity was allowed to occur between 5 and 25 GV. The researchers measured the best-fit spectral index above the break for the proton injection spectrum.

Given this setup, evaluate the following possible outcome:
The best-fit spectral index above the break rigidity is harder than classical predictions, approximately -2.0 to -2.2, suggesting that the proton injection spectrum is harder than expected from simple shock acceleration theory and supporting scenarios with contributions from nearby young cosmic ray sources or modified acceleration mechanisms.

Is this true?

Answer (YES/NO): NO